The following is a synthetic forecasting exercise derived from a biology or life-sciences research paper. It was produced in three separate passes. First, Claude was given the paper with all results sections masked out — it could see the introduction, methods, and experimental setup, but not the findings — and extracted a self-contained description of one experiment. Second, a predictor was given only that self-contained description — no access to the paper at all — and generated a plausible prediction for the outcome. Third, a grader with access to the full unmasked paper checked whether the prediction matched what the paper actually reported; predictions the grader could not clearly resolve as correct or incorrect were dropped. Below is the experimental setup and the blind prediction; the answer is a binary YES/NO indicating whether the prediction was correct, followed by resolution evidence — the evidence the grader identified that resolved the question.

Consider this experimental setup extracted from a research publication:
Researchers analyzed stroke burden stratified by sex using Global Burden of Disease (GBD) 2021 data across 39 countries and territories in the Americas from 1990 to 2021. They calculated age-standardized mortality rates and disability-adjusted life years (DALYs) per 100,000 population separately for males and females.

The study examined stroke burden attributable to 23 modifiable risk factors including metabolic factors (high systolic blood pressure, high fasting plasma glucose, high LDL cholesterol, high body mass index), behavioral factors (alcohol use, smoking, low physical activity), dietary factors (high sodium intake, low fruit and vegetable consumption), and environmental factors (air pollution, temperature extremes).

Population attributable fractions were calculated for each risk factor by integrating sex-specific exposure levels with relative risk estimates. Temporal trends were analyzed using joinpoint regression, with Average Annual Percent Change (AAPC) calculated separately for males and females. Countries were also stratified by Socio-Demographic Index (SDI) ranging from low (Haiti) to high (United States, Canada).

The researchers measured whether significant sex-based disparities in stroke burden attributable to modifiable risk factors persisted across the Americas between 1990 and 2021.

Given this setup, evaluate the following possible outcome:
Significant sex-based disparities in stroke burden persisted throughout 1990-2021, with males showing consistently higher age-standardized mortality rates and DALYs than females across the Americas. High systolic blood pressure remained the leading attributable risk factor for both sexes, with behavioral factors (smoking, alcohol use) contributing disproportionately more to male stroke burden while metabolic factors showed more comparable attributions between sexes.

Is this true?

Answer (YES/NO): YES